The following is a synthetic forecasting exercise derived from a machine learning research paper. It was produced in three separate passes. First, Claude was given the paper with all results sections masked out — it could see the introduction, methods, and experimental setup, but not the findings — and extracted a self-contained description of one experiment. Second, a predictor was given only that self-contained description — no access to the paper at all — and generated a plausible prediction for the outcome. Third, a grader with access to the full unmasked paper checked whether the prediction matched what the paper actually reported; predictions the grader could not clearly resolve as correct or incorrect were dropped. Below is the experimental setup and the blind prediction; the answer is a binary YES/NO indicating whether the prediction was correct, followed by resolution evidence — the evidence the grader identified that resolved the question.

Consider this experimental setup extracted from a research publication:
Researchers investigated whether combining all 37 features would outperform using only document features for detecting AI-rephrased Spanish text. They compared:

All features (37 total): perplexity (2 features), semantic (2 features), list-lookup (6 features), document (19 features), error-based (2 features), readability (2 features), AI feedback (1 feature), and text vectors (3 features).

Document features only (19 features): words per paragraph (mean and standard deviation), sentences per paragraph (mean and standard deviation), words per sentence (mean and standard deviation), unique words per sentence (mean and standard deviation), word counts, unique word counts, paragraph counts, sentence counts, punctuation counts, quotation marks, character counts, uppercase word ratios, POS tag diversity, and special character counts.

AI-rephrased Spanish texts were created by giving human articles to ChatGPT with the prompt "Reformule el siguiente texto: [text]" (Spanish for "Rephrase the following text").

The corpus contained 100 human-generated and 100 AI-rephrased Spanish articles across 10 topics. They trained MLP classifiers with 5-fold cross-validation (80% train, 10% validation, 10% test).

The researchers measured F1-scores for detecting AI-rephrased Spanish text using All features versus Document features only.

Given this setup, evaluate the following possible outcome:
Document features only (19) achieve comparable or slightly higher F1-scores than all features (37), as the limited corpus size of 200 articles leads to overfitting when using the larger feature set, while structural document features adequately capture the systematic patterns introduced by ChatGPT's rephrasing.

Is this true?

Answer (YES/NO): NO